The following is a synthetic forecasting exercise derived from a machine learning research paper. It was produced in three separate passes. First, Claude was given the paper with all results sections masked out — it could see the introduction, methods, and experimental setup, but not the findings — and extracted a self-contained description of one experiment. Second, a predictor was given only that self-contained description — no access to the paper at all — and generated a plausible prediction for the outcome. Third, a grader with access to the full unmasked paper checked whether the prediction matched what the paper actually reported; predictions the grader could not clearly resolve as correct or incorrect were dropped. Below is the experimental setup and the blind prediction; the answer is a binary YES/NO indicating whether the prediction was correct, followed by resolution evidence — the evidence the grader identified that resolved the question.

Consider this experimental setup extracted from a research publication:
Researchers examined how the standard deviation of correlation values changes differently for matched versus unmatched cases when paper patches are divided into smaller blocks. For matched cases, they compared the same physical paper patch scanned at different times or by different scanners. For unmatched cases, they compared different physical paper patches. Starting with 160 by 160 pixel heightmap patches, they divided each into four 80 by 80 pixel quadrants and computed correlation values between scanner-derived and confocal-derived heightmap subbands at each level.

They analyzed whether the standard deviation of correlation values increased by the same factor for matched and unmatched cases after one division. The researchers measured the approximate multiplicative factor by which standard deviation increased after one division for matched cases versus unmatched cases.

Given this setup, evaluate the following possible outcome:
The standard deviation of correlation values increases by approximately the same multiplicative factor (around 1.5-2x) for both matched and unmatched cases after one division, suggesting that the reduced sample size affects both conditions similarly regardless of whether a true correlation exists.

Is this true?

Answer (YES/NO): NO